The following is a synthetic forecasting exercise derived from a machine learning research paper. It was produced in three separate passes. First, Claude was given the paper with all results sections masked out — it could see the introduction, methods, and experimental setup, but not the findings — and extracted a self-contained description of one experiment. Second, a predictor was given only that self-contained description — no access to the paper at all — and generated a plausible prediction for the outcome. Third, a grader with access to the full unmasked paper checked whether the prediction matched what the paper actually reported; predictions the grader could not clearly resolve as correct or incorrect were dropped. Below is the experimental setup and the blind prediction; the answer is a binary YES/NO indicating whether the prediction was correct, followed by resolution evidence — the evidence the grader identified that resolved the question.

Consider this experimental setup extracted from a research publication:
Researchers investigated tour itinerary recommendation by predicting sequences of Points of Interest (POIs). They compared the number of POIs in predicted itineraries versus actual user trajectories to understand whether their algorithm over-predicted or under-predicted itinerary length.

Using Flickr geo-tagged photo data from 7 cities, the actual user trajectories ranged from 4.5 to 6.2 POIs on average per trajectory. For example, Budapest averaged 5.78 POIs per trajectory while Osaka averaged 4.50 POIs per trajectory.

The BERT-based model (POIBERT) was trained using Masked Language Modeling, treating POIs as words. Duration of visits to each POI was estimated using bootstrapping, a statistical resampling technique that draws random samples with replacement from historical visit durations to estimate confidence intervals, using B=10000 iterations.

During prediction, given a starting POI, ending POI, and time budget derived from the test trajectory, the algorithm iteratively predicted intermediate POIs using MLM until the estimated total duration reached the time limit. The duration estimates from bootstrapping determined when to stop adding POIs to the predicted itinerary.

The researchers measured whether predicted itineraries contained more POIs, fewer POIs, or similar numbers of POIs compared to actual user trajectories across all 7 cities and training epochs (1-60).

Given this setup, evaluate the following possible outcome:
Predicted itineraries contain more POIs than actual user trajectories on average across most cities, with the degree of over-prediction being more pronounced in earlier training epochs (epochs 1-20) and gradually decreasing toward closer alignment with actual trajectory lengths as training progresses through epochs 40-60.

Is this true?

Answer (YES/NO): NO